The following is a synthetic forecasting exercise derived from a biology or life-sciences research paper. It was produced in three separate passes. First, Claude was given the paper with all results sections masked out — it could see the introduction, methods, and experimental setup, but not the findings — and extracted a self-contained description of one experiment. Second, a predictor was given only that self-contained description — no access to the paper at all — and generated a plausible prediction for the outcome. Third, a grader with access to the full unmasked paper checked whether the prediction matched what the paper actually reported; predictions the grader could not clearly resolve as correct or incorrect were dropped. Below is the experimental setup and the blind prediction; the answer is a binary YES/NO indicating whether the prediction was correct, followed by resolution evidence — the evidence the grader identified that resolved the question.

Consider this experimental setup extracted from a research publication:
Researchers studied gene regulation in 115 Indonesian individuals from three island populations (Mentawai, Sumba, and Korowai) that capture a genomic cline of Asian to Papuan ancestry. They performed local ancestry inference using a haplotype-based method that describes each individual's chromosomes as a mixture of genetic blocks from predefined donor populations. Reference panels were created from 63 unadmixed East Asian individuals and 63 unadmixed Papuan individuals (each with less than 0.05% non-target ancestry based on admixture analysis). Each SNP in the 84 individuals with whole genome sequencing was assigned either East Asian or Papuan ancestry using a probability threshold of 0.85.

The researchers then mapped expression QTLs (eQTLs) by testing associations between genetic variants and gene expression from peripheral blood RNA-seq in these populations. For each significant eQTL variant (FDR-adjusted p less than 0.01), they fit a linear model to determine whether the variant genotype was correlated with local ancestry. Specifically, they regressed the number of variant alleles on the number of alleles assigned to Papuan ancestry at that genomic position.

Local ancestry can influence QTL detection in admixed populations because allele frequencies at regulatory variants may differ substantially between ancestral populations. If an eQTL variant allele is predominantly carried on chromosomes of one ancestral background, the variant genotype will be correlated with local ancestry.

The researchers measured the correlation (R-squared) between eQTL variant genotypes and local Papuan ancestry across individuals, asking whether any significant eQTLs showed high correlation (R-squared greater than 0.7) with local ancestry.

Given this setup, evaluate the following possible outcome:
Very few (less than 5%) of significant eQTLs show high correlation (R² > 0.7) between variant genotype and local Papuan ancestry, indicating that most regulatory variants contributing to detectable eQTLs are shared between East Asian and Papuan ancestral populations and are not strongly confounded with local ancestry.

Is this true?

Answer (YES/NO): YES